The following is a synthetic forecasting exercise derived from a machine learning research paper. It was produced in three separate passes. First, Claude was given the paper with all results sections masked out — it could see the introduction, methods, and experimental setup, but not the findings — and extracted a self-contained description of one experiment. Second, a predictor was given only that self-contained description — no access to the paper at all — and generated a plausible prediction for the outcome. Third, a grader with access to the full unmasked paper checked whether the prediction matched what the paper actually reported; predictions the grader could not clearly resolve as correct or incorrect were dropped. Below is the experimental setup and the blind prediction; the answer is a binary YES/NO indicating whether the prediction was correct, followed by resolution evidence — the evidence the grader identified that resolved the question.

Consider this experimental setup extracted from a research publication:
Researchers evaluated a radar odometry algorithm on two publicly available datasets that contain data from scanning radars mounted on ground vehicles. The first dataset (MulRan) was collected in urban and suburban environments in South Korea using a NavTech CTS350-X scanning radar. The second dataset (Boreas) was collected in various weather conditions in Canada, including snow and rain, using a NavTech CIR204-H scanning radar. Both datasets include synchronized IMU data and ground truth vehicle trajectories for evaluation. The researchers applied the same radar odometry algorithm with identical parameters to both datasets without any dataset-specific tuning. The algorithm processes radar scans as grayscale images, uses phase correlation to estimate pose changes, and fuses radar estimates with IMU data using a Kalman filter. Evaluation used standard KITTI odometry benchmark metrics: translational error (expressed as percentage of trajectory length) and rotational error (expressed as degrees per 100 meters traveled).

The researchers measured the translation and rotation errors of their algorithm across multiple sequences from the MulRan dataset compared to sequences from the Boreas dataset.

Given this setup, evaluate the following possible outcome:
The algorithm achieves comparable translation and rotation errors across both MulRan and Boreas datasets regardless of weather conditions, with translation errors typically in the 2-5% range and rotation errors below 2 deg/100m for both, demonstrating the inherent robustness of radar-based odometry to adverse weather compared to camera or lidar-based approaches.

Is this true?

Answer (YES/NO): NO